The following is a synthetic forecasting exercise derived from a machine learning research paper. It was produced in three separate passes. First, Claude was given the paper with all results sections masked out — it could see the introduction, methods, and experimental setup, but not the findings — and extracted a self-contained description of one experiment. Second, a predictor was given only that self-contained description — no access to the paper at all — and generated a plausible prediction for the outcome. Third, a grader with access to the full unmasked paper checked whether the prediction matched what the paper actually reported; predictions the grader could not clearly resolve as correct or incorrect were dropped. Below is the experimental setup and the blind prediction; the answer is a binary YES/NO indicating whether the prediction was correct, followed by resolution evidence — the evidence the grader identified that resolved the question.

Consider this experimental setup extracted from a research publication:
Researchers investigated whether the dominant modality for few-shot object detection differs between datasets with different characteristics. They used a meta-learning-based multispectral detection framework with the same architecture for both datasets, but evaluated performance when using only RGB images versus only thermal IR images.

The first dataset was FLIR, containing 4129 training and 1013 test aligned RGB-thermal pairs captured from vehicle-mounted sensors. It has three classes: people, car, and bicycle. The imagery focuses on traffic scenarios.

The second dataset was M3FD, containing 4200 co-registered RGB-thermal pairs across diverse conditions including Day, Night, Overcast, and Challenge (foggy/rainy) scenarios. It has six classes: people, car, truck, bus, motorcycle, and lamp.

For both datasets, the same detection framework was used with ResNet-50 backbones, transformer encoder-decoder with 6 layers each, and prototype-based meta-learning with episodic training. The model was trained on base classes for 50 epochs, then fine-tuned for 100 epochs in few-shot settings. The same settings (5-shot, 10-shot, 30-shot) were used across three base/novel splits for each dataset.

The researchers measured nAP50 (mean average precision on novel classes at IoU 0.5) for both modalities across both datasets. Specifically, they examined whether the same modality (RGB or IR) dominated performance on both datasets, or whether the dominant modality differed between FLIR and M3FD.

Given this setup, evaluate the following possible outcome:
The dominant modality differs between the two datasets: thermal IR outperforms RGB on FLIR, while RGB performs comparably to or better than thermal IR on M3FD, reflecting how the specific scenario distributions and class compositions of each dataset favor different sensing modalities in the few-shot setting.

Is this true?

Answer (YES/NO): YES